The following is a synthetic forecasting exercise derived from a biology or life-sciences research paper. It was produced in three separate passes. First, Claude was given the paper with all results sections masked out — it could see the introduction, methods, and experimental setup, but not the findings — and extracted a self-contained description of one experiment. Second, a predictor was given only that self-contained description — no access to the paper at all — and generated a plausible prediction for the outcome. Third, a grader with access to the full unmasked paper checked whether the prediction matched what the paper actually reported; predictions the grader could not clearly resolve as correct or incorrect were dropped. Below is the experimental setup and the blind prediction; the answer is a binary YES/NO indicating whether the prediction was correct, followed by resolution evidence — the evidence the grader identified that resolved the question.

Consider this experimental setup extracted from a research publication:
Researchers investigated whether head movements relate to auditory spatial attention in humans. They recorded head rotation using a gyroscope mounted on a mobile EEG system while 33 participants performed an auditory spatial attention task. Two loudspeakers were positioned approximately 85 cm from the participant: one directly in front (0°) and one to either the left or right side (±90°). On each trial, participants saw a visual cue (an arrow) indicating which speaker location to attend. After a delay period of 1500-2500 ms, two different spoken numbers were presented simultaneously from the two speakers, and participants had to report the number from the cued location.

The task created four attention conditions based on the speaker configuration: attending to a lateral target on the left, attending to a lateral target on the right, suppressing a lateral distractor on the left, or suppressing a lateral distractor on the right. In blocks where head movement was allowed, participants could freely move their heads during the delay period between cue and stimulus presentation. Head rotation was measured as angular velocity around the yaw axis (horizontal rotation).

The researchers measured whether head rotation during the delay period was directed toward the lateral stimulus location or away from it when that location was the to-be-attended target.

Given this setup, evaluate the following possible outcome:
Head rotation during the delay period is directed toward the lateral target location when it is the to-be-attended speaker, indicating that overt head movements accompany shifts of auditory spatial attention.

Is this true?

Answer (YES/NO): YES